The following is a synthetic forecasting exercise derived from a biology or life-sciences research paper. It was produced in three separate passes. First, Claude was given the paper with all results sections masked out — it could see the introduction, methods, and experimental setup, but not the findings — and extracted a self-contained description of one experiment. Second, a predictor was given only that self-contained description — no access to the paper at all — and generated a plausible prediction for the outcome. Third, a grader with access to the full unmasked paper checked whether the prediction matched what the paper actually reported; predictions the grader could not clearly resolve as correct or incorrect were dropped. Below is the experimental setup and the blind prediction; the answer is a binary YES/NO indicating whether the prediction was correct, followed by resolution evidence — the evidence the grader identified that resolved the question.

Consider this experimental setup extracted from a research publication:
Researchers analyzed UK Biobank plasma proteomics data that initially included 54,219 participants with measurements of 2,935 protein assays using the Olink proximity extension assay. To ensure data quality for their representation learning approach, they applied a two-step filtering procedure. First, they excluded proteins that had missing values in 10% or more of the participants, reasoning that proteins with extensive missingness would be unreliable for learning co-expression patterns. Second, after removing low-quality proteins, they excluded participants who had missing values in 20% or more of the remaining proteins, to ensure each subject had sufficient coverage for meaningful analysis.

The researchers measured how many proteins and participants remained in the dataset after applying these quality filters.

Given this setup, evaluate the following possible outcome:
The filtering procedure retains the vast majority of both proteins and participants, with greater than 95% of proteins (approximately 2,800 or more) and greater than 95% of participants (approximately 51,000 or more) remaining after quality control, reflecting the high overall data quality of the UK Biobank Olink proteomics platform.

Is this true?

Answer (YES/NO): NO